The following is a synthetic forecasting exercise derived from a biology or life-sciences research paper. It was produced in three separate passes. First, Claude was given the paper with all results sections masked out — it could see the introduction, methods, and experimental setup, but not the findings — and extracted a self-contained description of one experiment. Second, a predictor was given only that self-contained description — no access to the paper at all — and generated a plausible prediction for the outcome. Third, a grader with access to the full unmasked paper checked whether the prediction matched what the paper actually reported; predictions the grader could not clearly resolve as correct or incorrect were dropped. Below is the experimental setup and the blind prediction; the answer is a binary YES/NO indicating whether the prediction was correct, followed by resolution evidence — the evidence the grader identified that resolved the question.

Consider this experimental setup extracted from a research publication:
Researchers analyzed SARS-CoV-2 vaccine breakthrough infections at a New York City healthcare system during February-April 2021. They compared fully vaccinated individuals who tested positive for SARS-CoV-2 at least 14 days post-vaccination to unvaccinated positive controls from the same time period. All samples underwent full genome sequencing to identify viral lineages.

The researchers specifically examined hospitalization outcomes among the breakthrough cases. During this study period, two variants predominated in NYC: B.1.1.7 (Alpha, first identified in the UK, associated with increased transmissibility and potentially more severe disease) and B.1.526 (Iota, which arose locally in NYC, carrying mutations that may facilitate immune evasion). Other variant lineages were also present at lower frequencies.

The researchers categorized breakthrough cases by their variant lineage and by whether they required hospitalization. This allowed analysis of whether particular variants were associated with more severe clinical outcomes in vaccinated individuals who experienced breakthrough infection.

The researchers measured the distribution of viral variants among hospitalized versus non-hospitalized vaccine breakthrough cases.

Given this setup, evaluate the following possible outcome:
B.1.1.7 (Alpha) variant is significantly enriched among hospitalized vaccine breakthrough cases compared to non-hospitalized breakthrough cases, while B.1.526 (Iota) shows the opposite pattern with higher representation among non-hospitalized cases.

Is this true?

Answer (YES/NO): NO